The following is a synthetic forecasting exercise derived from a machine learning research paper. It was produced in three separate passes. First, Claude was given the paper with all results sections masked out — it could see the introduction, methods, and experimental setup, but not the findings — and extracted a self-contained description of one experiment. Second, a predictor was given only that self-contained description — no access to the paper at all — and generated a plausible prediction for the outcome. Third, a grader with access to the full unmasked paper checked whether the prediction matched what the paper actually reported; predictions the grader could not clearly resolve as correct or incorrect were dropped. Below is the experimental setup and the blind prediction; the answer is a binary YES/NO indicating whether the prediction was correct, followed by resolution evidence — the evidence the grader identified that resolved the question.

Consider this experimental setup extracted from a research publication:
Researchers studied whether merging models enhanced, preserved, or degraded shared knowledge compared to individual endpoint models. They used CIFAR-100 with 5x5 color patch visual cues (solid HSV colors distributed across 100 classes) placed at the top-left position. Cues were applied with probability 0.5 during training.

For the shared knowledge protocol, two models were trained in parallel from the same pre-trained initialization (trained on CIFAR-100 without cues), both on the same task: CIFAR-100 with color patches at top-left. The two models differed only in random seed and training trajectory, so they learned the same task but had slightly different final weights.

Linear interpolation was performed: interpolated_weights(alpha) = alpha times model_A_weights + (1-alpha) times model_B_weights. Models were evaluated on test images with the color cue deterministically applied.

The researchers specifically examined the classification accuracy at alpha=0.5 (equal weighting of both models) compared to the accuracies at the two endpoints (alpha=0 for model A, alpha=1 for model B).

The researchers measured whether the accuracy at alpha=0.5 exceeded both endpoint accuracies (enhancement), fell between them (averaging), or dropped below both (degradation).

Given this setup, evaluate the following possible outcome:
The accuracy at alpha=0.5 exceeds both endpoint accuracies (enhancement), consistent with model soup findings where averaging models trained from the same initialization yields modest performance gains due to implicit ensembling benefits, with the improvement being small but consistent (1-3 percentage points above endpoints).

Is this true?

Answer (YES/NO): NO